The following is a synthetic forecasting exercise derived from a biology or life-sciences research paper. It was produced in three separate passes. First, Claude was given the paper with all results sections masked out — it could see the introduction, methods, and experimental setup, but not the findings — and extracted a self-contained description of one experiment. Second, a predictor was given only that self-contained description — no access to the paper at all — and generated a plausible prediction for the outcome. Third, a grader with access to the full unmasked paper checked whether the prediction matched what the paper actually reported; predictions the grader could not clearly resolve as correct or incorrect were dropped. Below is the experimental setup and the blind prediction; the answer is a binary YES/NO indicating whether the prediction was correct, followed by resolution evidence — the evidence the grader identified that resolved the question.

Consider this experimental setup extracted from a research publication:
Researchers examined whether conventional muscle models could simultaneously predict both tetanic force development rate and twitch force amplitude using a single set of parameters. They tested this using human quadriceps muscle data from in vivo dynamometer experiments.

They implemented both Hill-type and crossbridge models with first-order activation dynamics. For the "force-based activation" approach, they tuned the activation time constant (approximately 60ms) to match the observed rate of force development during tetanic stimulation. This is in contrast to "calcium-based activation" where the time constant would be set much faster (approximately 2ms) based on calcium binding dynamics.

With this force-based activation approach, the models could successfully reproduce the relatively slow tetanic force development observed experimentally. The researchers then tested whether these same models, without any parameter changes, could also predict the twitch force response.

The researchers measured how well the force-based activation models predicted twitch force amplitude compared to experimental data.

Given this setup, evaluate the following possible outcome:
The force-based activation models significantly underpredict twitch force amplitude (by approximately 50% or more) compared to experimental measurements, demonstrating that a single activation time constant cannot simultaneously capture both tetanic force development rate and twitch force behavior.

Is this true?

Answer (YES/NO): YES